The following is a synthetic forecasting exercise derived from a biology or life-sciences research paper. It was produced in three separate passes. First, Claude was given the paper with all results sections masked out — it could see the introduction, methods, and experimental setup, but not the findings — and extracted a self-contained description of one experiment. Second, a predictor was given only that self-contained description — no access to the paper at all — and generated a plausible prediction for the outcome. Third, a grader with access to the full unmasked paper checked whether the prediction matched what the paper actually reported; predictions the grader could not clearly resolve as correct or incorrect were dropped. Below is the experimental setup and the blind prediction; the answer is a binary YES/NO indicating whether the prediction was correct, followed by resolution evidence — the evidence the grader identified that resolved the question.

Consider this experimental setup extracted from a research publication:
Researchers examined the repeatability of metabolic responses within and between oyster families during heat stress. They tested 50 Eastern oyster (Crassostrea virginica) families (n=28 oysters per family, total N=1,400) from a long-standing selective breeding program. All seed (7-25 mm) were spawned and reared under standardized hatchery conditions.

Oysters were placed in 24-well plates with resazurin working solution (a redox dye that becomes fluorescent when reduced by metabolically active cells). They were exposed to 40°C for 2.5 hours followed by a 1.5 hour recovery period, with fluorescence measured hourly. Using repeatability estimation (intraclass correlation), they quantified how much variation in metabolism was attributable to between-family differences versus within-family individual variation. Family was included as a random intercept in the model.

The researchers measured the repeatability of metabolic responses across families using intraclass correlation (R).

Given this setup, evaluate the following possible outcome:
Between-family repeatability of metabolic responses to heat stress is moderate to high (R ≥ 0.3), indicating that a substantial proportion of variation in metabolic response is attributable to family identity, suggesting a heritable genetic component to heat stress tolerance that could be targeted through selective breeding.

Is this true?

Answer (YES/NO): NO